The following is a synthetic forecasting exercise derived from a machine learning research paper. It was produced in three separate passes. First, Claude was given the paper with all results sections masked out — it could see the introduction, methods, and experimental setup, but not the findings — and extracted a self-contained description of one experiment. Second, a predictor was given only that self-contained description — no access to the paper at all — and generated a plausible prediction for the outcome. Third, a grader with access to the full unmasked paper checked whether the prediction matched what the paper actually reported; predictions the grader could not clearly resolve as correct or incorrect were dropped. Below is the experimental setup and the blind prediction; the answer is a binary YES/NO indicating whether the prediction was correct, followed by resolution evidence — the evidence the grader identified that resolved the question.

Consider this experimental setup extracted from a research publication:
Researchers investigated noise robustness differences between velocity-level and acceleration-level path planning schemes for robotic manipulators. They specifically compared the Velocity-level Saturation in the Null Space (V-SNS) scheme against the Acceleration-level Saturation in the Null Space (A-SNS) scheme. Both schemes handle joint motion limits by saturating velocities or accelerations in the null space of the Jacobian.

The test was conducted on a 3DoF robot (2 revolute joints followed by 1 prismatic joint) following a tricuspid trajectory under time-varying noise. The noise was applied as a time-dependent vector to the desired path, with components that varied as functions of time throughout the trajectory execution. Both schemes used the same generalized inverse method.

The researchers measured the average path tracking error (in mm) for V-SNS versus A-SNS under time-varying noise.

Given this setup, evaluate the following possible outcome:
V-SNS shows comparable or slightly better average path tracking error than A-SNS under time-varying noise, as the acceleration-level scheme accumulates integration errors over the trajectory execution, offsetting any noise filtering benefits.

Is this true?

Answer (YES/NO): YES